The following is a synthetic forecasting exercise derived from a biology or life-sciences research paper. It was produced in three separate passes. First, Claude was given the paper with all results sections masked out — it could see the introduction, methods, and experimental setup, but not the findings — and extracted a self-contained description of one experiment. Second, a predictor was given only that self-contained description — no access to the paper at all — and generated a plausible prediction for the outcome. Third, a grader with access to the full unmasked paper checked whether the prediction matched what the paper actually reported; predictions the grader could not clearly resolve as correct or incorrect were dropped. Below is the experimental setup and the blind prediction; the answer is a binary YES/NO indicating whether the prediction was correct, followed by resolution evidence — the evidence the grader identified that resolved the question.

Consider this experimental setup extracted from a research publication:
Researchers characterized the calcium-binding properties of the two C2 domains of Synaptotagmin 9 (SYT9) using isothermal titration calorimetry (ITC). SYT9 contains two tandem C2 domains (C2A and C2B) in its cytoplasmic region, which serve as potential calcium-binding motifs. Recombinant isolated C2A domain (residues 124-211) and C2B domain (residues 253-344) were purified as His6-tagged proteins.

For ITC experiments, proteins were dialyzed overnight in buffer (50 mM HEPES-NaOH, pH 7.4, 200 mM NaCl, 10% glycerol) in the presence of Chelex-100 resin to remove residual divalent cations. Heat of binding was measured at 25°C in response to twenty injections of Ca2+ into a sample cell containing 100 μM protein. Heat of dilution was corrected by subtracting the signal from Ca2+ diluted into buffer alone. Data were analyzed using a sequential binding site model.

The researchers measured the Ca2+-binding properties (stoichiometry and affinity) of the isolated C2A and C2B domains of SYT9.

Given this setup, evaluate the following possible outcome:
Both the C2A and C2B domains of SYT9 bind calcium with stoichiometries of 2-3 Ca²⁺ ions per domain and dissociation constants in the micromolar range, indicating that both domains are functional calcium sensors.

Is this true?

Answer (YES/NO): NO